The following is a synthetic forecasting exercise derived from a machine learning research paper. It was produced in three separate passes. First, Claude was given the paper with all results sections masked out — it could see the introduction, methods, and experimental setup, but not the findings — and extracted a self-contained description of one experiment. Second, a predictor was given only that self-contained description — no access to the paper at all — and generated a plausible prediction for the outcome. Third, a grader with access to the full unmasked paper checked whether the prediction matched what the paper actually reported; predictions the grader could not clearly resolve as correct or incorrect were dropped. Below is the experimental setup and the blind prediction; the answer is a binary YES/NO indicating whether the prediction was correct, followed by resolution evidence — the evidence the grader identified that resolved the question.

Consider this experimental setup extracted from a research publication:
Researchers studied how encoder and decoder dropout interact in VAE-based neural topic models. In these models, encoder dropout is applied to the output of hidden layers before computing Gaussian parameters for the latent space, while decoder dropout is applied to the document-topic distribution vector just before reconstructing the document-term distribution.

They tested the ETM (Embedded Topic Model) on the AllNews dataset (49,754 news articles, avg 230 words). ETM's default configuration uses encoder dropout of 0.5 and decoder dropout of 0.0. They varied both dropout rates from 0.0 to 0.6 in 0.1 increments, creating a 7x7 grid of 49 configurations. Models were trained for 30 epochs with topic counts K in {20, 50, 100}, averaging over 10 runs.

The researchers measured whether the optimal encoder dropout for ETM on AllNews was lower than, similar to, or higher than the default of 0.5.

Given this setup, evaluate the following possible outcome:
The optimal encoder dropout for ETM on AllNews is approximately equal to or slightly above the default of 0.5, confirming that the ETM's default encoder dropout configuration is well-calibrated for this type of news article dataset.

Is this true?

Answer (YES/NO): NO